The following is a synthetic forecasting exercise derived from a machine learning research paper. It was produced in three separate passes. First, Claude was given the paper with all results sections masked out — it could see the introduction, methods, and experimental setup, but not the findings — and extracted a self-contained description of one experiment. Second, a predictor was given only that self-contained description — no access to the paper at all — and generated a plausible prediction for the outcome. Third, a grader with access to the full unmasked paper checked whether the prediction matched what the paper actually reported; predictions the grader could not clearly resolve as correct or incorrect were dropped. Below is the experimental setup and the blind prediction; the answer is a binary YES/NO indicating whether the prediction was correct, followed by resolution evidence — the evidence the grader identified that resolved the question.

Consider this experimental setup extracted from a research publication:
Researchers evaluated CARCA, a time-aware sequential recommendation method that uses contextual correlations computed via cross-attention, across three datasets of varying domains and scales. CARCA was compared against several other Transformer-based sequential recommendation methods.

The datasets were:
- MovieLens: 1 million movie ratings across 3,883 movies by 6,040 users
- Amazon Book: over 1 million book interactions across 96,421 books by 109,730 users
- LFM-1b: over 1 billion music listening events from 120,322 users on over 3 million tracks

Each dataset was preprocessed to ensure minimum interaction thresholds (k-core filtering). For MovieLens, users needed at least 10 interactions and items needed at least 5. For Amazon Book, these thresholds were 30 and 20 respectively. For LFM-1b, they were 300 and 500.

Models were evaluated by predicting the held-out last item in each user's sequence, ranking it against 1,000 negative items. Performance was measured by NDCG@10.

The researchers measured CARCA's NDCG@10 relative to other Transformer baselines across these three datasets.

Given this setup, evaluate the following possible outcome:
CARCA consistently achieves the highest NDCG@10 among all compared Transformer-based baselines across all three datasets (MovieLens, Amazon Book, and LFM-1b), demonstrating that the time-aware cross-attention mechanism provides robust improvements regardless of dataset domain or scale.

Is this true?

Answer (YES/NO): NO